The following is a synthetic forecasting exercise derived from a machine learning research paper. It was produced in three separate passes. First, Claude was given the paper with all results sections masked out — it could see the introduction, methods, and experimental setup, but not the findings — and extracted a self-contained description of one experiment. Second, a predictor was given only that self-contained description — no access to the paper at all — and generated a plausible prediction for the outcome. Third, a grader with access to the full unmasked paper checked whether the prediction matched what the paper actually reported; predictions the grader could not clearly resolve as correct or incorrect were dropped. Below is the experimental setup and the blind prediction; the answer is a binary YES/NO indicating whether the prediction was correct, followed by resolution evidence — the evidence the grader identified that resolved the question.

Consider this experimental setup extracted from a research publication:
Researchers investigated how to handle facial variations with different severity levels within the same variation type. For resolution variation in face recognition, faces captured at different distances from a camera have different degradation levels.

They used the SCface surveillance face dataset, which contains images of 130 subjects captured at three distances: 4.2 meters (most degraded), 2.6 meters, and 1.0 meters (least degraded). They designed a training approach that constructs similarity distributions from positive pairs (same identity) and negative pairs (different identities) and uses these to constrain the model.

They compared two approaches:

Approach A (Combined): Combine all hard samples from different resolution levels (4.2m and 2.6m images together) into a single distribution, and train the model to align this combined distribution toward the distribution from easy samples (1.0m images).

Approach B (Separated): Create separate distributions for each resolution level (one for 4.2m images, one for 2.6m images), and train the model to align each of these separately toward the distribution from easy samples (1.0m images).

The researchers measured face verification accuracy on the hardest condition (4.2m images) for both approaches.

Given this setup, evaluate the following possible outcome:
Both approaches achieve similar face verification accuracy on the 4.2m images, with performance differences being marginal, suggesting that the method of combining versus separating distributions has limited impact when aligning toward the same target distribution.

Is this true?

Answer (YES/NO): NO